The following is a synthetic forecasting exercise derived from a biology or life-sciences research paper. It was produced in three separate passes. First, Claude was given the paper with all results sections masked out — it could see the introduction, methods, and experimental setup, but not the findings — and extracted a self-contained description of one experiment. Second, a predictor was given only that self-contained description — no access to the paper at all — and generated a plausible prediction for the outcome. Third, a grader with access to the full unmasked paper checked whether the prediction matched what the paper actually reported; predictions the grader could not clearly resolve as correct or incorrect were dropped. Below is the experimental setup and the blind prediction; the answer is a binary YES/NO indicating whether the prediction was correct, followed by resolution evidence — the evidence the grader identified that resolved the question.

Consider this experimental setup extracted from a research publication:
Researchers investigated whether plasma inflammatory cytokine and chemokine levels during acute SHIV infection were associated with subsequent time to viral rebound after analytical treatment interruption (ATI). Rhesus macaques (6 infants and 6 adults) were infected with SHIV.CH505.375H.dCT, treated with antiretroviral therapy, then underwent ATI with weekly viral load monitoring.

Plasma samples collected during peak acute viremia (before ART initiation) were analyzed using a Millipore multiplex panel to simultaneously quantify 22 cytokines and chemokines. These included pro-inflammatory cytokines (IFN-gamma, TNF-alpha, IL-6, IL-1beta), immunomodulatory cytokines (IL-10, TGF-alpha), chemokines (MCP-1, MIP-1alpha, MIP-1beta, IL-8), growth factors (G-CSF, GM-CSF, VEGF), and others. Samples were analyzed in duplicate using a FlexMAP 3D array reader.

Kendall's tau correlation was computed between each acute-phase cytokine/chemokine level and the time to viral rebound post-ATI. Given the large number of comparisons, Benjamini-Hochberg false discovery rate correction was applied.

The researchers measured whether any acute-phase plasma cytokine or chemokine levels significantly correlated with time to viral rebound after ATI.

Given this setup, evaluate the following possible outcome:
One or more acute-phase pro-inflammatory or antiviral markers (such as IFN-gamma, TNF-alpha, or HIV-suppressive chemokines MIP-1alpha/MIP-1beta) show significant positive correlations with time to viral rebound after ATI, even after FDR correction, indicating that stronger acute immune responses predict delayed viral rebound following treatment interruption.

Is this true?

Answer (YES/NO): NO